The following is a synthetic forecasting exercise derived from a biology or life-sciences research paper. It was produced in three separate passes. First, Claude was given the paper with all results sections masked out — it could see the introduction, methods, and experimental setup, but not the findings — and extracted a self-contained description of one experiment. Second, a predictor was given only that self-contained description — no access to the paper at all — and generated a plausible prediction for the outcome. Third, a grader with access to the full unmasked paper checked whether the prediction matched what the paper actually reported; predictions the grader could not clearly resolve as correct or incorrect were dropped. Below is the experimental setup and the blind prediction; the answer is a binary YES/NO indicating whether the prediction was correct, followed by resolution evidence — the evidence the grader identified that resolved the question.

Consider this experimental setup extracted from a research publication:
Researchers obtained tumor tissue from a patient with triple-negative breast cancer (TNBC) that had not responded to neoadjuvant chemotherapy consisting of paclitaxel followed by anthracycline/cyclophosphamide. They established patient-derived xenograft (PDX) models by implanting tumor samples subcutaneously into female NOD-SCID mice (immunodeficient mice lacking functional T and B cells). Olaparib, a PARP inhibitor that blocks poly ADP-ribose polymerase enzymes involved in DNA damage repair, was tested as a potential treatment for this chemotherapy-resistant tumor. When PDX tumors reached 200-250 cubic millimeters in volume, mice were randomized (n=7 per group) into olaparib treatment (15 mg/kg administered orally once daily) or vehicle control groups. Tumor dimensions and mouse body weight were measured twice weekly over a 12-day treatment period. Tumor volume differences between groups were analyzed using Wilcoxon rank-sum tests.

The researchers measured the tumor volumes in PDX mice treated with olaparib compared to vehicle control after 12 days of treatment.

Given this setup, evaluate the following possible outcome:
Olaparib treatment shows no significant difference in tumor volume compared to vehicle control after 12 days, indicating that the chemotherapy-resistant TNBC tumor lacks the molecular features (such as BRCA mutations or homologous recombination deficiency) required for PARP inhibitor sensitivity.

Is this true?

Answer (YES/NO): NO